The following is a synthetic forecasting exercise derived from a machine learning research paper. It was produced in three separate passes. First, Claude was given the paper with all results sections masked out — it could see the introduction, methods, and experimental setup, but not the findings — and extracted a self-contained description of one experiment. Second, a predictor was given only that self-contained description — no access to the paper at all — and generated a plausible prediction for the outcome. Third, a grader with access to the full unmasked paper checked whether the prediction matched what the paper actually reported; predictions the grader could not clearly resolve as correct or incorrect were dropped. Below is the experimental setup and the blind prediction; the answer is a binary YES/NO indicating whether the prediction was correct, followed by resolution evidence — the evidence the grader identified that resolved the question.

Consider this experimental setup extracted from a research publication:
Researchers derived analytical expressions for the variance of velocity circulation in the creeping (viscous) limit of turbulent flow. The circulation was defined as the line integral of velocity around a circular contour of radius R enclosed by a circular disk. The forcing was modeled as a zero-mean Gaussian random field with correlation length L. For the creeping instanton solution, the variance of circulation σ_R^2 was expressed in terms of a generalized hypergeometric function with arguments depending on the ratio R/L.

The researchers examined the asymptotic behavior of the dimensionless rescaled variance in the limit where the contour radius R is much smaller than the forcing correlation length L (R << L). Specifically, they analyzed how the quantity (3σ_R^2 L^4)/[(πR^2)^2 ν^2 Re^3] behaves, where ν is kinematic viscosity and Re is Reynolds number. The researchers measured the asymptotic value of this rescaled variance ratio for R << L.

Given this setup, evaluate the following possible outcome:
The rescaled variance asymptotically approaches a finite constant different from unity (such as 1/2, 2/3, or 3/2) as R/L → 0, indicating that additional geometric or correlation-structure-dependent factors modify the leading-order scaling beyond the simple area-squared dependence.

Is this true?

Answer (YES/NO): NO